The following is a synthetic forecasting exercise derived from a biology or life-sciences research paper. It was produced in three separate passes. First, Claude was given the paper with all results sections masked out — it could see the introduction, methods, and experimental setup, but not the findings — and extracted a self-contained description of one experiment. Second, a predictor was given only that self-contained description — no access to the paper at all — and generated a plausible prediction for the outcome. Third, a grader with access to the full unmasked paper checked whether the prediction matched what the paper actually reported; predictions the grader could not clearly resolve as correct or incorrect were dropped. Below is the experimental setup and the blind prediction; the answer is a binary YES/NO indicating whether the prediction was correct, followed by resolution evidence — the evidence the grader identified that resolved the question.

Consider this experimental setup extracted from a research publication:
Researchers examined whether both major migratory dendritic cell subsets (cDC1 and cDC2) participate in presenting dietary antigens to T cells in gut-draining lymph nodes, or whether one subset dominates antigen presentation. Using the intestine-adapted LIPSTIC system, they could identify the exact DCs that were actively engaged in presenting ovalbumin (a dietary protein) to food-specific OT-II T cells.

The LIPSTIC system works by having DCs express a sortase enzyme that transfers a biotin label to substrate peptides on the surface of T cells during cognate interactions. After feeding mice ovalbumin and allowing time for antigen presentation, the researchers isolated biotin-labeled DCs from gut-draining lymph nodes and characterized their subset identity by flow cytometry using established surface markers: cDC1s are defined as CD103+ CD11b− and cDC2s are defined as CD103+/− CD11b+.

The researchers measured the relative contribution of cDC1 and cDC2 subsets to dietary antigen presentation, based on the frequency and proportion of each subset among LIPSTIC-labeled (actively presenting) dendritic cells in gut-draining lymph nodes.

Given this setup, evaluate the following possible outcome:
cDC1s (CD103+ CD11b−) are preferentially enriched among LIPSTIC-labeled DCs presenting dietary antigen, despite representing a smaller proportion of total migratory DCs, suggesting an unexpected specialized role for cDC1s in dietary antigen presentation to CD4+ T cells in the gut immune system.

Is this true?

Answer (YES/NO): NO